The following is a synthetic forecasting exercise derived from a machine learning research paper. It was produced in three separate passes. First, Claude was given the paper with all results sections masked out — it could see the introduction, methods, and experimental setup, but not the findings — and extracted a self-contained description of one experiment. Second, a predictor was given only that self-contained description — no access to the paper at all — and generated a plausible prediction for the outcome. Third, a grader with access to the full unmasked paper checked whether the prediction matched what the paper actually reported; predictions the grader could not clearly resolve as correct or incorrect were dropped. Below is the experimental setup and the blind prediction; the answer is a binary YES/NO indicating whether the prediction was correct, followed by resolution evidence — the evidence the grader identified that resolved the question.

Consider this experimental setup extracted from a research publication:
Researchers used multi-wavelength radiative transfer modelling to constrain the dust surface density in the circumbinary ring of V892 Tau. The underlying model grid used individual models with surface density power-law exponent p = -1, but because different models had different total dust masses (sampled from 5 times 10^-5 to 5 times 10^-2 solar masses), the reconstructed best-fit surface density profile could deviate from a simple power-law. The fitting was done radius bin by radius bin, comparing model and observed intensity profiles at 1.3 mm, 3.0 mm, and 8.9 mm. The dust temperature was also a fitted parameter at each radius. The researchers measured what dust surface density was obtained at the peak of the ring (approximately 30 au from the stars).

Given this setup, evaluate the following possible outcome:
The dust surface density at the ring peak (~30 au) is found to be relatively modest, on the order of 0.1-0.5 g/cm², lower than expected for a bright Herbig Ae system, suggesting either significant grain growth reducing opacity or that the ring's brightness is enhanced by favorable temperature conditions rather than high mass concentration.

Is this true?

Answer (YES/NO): NO